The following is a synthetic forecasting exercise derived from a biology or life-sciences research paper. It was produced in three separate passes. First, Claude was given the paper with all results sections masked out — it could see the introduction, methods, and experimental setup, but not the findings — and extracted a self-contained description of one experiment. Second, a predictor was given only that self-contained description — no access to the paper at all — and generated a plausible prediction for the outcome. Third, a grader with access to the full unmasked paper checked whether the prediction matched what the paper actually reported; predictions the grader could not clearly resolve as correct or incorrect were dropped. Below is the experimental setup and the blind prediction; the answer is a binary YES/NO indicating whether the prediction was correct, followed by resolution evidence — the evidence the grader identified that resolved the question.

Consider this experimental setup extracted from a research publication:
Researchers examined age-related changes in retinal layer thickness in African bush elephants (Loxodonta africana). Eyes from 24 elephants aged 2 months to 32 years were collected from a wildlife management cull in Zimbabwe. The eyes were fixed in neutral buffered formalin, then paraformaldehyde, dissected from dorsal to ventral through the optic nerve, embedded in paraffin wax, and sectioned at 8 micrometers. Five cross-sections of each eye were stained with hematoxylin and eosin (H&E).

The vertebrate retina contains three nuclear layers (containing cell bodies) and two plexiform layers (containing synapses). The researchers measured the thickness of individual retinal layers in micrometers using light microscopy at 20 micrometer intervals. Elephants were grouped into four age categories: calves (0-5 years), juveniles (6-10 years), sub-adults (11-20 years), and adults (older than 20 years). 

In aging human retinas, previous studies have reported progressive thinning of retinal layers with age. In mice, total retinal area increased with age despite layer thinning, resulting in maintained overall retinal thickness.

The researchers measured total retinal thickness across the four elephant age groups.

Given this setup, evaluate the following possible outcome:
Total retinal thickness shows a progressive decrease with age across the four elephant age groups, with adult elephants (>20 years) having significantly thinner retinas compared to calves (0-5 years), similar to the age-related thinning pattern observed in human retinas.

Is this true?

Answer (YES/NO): NO